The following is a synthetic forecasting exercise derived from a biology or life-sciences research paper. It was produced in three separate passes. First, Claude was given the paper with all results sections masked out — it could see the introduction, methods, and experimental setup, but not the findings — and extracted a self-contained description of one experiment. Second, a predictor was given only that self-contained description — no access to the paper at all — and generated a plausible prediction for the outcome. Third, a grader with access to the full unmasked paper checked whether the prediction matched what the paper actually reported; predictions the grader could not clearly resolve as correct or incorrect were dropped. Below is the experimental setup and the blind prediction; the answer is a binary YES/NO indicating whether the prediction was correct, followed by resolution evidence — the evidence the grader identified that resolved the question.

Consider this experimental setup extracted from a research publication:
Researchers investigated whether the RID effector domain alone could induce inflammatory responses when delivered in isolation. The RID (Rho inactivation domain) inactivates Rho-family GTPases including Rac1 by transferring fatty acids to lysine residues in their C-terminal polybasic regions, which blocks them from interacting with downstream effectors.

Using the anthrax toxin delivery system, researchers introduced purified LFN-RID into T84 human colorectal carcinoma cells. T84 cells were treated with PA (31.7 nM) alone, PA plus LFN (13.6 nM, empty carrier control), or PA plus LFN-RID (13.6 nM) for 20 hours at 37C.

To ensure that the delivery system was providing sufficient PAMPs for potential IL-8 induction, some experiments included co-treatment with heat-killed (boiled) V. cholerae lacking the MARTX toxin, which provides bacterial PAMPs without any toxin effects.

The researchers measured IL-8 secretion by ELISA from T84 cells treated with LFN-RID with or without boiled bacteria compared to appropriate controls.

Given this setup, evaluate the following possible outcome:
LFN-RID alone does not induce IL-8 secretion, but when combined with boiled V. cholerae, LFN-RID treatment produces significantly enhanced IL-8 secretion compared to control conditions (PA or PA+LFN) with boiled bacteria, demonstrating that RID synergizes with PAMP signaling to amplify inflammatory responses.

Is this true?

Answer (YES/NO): NO